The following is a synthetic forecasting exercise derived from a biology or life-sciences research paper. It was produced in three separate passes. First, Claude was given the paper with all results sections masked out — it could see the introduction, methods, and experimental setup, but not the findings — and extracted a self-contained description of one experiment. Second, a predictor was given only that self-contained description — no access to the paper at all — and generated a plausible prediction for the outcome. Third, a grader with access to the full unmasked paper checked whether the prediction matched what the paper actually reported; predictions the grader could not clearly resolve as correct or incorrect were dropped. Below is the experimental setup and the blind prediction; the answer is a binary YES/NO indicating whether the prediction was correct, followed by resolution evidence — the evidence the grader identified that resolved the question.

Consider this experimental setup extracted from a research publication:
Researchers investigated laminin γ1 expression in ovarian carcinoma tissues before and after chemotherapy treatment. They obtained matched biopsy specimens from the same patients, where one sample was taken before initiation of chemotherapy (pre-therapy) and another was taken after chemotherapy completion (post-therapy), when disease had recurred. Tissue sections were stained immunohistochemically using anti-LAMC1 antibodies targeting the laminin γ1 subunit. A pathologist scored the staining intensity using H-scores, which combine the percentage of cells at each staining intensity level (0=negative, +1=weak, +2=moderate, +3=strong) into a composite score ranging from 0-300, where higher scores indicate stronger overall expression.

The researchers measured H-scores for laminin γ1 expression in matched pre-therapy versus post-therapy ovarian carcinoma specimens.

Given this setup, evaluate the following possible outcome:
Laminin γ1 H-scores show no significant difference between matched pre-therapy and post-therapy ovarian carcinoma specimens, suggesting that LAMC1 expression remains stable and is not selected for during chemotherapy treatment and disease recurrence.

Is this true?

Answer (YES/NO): YES